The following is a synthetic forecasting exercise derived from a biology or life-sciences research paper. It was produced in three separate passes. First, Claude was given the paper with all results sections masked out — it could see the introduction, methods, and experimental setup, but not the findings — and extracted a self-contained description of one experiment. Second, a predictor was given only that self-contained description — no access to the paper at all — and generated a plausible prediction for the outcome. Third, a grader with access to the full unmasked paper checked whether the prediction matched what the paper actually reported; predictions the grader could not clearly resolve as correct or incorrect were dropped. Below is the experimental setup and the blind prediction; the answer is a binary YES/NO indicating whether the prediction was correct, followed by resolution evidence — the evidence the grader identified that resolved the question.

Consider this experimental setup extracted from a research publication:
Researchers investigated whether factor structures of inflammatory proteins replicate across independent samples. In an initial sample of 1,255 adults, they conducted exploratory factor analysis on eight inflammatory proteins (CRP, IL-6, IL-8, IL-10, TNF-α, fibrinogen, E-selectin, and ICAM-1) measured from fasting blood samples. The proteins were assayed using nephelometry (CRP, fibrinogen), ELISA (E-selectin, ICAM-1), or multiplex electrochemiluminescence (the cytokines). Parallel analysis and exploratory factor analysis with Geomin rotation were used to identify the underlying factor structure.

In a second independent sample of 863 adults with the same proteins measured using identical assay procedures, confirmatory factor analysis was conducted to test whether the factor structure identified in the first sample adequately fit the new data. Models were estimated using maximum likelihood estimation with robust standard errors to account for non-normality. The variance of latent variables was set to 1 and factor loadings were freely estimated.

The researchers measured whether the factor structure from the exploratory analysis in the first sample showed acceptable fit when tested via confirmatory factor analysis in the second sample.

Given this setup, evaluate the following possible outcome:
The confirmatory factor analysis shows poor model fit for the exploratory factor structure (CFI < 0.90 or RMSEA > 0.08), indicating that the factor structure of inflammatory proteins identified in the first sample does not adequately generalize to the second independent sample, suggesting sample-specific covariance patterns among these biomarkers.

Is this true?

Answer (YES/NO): NO